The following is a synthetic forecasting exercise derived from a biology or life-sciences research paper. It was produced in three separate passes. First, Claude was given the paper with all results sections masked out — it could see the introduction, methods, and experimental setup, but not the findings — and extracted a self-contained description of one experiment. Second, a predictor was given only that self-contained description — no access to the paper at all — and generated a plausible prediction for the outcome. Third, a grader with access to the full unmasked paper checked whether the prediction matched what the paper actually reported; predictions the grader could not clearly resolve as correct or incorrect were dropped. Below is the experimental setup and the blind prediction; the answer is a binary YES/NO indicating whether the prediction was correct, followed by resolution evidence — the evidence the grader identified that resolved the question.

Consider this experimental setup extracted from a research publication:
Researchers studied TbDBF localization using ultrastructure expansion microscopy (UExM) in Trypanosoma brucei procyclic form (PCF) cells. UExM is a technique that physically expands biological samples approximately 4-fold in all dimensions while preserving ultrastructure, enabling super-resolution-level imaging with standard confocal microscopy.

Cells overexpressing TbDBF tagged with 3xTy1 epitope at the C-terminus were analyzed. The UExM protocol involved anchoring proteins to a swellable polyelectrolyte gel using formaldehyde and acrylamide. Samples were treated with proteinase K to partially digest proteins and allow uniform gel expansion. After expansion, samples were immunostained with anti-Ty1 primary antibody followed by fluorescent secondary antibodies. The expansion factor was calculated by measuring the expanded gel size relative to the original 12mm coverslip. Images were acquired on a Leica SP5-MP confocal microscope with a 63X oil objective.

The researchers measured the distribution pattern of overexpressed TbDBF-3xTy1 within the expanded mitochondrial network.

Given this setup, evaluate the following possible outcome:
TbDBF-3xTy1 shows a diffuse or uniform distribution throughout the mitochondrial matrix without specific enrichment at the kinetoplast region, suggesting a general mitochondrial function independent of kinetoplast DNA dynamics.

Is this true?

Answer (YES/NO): NO